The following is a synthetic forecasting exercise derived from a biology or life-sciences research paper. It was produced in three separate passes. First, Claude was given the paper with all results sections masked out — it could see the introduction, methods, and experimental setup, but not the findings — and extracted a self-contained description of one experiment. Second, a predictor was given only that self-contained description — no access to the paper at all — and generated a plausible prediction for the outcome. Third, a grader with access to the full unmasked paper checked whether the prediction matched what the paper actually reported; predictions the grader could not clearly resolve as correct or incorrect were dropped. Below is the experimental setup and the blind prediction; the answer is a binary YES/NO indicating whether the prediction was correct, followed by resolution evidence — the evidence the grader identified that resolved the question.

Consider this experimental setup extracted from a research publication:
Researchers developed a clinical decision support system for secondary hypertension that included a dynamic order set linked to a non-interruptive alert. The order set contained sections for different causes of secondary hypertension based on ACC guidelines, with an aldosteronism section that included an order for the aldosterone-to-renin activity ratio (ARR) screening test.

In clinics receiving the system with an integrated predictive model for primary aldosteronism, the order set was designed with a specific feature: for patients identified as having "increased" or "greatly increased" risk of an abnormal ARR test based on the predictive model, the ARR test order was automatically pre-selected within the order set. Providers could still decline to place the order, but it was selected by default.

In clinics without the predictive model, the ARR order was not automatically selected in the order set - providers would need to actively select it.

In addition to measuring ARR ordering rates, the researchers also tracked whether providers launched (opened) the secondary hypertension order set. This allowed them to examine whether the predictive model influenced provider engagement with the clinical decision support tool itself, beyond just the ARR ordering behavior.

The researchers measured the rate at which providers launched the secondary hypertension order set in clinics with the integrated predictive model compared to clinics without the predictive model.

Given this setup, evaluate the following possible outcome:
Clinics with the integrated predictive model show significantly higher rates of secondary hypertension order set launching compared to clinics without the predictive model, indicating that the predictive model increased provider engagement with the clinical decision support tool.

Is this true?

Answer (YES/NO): YES